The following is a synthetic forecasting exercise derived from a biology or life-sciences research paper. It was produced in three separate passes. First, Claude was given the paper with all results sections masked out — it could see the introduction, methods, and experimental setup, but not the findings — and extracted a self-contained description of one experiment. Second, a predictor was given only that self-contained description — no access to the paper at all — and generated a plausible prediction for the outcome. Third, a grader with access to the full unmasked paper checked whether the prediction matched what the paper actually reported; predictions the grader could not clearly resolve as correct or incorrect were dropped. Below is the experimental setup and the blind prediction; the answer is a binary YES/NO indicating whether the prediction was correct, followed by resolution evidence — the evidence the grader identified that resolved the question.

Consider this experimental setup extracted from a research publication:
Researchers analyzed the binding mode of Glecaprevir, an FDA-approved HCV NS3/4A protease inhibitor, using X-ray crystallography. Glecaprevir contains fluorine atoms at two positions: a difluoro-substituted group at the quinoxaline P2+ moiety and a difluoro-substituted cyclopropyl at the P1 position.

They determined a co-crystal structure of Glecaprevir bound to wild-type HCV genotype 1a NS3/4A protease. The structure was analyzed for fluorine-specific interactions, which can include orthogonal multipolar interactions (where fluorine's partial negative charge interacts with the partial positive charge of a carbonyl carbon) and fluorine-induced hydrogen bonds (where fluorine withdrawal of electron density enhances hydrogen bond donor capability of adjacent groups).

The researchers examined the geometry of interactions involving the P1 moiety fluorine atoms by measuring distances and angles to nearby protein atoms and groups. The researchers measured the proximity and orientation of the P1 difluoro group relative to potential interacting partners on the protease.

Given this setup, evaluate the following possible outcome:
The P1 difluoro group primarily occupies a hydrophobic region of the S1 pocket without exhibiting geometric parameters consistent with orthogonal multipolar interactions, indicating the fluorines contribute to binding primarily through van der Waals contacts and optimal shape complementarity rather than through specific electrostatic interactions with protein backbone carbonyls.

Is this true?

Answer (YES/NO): NO